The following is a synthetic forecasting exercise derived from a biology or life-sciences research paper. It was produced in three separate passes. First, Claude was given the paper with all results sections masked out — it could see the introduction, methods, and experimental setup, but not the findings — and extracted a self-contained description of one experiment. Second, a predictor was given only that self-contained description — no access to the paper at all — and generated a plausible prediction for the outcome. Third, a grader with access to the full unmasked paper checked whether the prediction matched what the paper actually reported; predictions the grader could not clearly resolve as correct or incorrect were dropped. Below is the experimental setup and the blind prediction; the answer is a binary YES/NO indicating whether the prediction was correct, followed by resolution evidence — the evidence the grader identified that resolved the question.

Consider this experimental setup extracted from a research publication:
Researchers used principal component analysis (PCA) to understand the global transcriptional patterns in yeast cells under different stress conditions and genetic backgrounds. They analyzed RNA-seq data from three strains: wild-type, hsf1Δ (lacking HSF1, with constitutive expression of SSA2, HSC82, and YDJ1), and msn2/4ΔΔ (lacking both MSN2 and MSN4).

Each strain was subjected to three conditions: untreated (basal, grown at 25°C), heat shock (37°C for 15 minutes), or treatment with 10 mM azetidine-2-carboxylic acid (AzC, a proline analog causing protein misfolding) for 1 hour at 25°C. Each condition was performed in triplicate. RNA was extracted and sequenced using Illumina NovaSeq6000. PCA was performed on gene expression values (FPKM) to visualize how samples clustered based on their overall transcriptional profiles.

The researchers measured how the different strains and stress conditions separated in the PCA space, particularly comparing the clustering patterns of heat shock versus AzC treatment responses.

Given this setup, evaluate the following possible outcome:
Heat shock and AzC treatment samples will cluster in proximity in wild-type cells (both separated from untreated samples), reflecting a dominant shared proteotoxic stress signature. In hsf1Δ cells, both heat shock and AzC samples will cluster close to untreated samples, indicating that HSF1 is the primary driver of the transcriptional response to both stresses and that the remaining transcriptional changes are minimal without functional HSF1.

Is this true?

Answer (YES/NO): NO